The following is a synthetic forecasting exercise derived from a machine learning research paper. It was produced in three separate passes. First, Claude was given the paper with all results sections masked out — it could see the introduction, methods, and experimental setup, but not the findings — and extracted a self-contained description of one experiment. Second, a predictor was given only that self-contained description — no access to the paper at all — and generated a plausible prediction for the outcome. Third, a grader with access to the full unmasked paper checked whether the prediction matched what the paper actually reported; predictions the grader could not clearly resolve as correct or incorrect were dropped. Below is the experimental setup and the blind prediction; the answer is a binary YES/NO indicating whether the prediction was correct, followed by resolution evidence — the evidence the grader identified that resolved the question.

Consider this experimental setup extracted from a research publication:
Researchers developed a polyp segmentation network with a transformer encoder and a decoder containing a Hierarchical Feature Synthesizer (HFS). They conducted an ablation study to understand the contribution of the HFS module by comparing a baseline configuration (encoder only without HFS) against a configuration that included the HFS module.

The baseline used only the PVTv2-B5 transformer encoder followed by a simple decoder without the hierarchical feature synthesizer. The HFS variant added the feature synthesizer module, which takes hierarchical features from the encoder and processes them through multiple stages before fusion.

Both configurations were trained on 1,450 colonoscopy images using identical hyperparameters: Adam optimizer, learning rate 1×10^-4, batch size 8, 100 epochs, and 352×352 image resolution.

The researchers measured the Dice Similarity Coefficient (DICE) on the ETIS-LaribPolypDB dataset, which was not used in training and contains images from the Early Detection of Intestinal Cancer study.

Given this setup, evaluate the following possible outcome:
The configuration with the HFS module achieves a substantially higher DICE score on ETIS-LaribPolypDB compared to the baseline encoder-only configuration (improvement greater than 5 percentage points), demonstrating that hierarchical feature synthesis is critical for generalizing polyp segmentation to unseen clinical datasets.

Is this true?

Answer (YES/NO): NO